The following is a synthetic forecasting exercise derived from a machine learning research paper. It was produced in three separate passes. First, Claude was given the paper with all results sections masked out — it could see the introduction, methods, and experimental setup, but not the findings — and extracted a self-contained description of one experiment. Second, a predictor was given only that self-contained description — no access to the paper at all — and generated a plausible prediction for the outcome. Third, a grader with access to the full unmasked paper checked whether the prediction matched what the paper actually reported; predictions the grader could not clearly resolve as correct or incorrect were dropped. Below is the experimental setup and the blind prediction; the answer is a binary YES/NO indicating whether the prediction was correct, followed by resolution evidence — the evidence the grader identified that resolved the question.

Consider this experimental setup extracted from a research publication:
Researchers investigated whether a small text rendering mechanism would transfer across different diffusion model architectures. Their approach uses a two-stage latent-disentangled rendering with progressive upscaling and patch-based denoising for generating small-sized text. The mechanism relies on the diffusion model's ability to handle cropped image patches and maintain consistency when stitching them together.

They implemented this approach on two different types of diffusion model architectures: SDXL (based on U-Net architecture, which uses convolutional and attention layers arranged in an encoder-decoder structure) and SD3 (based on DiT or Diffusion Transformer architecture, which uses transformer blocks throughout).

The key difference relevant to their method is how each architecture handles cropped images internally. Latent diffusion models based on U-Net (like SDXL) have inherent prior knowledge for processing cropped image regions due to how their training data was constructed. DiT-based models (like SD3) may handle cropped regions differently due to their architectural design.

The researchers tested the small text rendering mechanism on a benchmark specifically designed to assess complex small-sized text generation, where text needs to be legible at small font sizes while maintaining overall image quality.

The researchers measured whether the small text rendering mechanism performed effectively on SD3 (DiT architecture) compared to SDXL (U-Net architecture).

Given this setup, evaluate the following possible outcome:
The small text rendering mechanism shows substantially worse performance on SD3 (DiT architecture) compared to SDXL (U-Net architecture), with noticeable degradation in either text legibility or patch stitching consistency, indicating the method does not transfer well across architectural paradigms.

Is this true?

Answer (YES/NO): YES